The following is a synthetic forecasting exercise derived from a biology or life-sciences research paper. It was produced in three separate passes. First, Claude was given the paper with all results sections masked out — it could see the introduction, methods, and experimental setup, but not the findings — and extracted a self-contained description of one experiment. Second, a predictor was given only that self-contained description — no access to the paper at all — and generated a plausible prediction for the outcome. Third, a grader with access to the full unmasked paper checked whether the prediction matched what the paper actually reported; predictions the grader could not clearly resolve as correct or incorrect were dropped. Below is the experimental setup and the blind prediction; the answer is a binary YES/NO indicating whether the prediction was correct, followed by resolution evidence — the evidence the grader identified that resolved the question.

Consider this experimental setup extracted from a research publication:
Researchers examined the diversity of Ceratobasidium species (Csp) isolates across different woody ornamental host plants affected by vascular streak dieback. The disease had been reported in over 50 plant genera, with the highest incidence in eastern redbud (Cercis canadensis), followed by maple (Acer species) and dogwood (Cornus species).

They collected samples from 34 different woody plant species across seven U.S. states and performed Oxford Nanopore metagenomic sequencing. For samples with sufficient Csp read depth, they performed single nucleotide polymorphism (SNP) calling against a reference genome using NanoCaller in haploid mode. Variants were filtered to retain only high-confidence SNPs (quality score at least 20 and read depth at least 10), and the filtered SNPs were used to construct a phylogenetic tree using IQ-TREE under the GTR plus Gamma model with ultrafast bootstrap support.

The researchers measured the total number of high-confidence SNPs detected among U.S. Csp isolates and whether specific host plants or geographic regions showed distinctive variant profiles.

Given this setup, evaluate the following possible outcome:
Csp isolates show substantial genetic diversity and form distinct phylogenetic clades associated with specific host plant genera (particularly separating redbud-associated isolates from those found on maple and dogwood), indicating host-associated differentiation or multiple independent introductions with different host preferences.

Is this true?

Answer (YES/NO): NO